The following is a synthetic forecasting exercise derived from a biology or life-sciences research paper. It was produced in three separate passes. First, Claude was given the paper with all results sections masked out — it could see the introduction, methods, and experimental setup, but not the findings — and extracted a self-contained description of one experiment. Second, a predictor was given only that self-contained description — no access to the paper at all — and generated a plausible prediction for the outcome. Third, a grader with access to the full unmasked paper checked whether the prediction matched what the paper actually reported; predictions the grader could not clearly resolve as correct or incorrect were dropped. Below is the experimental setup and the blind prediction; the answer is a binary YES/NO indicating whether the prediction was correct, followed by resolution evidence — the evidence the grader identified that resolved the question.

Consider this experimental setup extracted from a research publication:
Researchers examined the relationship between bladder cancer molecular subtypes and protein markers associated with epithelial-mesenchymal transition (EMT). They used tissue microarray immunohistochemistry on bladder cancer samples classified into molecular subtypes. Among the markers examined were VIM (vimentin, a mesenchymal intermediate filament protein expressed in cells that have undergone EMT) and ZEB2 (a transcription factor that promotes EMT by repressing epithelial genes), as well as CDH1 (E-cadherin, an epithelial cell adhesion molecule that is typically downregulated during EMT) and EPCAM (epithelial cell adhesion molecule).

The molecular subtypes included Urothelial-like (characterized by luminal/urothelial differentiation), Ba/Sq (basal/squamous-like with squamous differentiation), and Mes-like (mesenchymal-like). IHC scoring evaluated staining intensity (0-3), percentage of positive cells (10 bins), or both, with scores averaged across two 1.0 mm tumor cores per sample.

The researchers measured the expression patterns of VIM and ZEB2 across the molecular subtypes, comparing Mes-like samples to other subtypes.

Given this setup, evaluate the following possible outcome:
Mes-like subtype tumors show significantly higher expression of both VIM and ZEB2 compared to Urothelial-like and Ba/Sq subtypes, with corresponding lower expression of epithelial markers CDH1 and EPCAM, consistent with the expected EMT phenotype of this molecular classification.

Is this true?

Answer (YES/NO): YES